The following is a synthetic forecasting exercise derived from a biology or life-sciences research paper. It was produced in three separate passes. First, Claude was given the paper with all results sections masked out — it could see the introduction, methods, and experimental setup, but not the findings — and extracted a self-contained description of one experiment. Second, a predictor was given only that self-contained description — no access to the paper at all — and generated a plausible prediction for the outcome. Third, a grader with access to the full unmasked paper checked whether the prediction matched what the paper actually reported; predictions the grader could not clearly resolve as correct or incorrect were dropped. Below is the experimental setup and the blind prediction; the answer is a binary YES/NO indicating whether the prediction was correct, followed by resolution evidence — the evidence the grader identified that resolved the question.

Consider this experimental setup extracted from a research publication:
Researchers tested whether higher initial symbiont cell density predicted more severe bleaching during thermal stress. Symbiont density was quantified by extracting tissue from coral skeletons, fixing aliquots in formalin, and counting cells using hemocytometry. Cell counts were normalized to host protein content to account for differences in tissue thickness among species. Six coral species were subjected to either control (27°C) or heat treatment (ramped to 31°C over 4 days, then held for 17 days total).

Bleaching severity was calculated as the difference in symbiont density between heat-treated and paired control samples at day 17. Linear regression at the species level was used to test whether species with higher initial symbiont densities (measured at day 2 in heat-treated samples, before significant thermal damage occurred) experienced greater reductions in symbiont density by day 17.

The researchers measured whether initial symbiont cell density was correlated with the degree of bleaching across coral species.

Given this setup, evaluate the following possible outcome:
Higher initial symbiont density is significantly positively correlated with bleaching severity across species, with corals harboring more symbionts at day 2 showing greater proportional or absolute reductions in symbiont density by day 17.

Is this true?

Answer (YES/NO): YES